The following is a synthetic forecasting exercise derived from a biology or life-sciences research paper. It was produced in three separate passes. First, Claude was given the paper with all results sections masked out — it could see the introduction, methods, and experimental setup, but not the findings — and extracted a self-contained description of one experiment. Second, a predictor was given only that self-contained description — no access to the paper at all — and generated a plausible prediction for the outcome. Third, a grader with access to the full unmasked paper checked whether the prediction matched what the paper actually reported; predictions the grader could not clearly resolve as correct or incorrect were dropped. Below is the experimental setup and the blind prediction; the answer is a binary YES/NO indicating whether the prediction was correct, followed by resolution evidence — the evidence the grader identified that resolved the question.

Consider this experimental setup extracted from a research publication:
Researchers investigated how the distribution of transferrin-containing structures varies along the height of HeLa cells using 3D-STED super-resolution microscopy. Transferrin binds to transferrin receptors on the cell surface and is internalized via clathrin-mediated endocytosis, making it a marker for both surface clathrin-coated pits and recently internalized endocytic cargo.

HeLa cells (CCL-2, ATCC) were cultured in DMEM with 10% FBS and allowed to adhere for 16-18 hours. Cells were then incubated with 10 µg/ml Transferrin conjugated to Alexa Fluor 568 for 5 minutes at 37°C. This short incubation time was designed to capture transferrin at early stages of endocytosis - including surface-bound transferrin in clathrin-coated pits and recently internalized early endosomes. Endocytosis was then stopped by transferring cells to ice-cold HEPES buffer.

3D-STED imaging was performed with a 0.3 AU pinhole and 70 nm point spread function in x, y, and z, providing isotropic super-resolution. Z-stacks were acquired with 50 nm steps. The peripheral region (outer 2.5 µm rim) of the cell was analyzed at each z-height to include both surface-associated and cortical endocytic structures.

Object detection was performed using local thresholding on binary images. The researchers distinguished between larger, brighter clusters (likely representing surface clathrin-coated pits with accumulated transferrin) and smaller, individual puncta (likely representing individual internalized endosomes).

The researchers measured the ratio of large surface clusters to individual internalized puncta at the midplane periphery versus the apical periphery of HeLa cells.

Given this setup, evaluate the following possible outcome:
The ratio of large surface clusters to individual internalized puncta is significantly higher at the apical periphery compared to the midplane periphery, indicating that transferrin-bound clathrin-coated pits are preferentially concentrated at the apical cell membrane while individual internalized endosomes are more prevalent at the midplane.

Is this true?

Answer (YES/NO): NO